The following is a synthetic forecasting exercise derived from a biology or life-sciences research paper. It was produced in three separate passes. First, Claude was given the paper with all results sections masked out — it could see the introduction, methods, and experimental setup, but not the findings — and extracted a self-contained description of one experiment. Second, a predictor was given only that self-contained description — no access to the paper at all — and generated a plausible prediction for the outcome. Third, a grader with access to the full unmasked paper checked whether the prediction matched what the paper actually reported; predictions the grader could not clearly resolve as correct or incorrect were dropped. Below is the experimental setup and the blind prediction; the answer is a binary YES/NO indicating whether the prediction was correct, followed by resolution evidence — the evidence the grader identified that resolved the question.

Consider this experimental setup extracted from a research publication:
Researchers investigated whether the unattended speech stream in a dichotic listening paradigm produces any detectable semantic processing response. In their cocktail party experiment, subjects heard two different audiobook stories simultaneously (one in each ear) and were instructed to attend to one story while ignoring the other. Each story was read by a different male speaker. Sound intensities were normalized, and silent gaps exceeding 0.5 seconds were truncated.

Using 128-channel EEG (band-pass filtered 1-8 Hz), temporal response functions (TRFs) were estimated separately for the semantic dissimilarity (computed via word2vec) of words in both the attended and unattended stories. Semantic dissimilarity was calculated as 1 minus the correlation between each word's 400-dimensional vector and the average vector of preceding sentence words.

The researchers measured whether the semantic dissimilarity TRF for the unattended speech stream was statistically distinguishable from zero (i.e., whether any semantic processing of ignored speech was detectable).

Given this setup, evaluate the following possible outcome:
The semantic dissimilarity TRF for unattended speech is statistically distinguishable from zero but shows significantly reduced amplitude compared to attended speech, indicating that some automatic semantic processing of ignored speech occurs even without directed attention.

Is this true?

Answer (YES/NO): NO